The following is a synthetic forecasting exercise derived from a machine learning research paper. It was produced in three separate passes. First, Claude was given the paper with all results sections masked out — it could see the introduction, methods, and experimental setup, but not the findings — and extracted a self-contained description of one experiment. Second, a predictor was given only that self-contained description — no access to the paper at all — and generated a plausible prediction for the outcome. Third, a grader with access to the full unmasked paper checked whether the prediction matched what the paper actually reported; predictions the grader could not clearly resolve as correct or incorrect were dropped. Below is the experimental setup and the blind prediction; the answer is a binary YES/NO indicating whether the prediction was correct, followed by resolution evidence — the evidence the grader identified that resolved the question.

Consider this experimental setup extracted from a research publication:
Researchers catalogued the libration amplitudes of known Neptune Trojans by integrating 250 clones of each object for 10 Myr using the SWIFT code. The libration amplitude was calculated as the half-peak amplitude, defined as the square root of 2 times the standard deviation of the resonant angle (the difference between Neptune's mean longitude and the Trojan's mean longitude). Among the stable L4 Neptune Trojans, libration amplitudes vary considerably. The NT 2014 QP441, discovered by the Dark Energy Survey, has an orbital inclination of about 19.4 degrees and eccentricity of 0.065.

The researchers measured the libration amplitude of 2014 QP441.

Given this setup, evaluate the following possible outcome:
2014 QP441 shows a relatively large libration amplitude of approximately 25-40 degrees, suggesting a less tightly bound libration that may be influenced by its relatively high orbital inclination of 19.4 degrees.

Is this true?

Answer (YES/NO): NO